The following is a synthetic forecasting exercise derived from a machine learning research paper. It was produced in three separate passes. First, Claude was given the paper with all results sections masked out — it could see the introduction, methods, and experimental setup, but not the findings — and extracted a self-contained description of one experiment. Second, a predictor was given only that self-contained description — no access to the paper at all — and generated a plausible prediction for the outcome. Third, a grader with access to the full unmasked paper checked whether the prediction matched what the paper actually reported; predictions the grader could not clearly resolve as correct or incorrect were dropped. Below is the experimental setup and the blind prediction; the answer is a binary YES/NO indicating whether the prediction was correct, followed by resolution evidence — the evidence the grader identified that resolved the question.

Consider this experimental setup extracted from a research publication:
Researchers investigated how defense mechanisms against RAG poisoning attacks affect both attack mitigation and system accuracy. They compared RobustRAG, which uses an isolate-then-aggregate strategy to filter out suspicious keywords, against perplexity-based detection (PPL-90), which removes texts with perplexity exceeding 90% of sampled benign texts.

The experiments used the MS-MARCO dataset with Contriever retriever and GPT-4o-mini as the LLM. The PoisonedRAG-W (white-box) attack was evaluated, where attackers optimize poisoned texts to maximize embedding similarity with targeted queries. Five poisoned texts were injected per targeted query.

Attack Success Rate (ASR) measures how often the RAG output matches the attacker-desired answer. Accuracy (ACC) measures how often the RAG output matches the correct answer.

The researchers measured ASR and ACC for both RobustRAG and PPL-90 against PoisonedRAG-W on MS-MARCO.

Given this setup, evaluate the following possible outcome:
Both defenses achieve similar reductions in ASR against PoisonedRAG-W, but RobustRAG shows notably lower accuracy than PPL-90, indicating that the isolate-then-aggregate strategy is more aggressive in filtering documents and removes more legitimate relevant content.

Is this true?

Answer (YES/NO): NO